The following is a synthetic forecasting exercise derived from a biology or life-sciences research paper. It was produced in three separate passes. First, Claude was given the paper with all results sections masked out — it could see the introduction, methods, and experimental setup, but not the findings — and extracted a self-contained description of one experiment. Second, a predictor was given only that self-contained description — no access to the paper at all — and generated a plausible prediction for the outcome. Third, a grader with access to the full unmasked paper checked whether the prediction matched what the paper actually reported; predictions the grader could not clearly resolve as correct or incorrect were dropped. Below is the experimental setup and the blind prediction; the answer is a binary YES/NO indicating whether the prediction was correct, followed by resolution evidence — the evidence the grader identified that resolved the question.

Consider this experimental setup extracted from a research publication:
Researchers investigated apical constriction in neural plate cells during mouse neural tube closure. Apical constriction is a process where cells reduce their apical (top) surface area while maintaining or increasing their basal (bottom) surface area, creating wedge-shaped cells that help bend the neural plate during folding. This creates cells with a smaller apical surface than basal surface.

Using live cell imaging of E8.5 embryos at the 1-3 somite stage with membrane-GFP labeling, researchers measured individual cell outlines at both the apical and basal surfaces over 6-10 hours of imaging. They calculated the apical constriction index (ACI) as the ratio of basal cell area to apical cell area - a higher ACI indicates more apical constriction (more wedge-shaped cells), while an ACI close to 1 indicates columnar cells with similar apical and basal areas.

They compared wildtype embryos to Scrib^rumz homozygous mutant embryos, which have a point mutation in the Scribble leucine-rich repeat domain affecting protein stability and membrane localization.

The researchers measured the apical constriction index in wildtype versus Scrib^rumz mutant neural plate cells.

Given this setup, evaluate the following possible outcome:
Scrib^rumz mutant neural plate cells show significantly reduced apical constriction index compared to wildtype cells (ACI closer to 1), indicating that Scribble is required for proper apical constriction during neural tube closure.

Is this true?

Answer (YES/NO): YES